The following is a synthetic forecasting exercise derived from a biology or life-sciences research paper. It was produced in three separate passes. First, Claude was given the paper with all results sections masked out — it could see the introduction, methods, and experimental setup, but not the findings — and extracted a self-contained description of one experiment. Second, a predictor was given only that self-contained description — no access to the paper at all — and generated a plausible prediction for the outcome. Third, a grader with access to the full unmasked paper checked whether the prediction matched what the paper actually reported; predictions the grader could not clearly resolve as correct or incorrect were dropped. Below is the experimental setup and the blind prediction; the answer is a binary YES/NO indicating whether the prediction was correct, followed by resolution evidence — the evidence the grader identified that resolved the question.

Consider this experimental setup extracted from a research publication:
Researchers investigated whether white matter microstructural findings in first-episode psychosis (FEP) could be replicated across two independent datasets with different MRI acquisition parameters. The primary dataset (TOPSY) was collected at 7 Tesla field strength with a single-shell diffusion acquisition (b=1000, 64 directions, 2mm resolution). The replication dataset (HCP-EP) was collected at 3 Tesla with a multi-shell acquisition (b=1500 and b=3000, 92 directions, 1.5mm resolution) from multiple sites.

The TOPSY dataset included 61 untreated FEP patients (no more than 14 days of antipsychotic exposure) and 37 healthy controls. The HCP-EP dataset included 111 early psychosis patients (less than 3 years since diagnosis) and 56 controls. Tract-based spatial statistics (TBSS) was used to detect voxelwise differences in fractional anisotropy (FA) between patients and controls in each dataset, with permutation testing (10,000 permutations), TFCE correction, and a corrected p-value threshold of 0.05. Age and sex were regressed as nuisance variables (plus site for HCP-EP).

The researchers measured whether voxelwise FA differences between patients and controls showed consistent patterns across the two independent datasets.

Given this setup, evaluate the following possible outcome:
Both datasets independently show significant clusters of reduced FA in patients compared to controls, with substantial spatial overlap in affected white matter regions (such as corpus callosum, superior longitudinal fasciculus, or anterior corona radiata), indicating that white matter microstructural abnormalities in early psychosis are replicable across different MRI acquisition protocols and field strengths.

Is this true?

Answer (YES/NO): NO